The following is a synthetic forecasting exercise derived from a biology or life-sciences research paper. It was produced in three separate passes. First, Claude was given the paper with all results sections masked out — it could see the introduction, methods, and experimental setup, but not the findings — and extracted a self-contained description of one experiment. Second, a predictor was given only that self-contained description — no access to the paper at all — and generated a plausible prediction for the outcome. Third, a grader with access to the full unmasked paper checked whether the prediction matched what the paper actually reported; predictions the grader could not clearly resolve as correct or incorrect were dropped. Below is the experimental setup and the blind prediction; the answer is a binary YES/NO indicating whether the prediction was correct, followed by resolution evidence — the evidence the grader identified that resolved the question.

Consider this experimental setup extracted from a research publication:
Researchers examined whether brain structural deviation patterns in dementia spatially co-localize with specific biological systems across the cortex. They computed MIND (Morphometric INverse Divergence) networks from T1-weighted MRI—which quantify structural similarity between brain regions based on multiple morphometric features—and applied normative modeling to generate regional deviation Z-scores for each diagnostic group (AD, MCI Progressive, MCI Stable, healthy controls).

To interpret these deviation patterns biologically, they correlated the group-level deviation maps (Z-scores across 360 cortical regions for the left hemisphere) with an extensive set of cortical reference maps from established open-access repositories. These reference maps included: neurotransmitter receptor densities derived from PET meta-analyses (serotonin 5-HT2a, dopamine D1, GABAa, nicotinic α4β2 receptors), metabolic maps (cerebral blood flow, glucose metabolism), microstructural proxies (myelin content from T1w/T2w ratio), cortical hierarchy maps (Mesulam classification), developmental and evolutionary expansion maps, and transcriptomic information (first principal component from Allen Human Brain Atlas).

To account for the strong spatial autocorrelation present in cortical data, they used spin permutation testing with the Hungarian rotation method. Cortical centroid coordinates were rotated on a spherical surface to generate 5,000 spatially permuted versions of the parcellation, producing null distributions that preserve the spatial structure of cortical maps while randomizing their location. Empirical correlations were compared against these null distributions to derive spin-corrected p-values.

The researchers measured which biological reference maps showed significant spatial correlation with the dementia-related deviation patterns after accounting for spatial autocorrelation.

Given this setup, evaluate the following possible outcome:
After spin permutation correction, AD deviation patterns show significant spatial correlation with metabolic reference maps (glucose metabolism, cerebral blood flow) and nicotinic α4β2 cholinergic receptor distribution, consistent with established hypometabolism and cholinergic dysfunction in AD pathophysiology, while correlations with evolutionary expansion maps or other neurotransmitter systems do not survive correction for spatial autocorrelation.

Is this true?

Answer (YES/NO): NO